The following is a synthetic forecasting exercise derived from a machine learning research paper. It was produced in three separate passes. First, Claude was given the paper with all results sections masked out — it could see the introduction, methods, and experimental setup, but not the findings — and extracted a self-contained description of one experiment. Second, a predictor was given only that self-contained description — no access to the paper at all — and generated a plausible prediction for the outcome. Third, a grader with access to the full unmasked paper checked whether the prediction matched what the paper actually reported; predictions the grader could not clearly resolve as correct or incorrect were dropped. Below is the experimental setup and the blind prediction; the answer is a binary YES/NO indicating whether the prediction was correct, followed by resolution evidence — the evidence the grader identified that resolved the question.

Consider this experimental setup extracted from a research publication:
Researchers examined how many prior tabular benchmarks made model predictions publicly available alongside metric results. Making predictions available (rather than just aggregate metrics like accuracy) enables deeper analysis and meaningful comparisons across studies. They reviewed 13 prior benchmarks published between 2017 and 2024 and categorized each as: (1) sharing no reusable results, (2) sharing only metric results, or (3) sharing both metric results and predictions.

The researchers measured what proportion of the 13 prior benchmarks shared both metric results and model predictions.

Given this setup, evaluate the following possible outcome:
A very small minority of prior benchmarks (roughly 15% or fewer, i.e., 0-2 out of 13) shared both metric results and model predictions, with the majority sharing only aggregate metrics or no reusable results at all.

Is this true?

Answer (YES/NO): YES